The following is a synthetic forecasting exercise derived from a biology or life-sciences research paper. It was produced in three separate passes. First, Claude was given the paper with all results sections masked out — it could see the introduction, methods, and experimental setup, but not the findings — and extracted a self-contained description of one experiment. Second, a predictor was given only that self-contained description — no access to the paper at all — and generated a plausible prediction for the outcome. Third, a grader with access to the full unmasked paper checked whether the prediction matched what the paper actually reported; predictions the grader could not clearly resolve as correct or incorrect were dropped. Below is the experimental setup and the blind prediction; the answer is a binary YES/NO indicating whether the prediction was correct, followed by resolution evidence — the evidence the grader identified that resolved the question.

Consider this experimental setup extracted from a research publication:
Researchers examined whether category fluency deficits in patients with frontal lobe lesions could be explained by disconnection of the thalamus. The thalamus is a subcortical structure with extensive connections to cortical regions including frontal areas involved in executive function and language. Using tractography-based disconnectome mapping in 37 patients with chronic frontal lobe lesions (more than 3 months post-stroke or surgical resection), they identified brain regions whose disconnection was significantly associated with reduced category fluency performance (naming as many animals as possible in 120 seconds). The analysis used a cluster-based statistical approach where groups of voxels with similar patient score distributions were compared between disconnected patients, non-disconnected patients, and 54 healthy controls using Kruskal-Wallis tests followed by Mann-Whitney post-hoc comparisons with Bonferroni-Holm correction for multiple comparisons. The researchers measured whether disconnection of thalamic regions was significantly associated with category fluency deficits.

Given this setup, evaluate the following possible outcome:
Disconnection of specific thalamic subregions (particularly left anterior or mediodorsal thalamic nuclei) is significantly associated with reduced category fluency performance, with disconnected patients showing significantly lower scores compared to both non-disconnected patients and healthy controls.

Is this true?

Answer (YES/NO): NO